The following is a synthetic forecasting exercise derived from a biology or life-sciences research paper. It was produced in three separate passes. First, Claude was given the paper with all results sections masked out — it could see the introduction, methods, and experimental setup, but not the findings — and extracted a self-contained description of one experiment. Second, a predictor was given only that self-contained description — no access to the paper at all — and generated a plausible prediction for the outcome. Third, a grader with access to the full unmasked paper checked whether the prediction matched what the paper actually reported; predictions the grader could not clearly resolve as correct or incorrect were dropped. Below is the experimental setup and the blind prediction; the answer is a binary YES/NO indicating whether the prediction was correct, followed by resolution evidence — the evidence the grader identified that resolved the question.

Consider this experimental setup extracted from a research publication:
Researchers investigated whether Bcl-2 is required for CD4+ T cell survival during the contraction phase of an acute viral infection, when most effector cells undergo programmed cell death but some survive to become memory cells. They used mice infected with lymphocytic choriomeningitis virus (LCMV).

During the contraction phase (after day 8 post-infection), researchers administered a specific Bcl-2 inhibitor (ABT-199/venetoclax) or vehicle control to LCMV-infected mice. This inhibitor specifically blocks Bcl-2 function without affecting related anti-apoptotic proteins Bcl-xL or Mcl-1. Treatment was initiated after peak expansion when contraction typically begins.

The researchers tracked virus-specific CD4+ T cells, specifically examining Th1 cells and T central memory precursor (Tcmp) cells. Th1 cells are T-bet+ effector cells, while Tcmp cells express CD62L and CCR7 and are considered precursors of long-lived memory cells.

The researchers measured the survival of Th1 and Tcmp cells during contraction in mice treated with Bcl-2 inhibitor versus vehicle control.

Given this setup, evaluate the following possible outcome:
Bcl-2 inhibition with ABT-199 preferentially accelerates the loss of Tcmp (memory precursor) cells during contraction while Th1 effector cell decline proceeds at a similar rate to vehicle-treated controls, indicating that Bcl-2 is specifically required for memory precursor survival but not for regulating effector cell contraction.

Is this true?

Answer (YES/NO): NO